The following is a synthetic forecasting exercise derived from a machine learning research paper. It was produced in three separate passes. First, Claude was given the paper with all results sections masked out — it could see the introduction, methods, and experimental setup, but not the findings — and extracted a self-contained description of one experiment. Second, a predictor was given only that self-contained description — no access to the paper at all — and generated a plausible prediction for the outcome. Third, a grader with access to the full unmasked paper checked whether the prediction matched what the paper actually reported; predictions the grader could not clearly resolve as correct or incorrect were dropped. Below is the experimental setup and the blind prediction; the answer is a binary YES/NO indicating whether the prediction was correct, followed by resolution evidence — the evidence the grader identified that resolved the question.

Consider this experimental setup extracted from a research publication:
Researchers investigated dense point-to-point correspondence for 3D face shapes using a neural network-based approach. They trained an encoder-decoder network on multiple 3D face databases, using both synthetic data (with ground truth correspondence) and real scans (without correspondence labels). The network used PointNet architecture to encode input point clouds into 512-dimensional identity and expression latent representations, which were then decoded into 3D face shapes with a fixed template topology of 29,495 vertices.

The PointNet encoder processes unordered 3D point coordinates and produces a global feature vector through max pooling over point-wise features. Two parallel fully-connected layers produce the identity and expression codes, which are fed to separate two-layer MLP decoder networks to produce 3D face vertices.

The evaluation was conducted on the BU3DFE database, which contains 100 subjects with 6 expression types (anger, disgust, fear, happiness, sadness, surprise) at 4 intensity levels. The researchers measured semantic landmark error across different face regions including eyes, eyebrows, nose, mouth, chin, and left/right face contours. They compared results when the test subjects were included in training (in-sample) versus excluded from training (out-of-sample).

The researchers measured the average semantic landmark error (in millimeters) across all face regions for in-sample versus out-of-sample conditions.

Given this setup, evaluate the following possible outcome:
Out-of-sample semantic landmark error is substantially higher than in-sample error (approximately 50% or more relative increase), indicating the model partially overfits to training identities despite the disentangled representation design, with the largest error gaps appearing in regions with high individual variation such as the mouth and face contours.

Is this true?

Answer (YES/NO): NO